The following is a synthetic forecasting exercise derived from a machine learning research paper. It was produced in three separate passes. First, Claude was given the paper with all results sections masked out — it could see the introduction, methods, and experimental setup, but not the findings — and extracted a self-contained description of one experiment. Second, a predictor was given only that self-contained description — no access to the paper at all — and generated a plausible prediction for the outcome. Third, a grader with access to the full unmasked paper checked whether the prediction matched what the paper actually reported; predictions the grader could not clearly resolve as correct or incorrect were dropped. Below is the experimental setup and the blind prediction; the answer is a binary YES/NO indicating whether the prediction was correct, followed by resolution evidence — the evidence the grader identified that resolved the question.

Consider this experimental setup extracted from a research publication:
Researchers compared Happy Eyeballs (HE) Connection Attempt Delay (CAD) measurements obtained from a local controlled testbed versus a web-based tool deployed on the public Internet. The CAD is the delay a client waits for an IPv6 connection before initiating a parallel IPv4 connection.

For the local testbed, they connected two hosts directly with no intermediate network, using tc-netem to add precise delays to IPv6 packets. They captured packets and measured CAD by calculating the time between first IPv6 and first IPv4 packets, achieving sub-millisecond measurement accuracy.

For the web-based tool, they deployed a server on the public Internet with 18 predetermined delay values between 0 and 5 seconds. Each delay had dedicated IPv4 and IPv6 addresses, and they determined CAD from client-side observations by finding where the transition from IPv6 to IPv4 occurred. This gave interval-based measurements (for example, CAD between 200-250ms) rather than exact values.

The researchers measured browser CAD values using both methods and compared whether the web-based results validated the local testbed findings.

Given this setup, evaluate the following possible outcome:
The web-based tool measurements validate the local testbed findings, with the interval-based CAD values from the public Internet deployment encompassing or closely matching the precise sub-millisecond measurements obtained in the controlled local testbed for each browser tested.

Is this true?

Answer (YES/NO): NO